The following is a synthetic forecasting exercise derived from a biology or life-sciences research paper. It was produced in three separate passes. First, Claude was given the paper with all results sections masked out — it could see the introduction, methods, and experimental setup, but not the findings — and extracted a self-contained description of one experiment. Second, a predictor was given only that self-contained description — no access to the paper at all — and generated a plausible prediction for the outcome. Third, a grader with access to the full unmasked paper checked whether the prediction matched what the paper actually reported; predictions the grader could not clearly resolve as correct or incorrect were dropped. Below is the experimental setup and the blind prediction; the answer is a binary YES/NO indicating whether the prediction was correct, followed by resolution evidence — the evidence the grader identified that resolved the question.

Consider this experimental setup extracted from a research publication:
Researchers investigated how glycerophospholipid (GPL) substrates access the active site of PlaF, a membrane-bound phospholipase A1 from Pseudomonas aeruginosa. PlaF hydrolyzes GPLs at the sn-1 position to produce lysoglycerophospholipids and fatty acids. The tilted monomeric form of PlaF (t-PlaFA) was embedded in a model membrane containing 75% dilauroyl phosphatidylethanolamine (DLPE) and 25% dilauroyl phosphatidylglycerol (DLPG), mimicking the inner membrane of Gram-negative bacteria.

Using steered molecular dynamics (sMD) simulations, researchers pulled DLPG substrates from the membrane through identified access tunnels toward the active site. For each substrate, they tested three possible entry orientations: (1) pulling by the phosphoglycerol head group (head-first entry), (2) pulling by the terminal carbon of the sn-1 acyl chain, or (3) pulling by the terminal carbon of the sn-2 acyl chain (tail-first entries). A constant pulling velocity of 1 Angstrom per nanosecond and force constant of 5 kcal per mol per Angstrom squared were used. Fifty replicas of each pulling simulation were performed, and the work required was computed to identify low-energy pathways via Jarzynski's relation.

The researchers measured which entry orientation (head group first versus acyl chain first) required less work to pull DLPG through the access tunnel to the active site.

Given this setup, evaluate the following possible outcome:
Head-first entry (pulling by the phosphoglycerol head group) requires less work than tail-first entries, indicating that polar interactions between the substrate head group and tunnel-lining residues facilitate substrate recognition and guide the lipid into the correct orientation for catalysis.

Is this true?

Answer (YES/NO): NO